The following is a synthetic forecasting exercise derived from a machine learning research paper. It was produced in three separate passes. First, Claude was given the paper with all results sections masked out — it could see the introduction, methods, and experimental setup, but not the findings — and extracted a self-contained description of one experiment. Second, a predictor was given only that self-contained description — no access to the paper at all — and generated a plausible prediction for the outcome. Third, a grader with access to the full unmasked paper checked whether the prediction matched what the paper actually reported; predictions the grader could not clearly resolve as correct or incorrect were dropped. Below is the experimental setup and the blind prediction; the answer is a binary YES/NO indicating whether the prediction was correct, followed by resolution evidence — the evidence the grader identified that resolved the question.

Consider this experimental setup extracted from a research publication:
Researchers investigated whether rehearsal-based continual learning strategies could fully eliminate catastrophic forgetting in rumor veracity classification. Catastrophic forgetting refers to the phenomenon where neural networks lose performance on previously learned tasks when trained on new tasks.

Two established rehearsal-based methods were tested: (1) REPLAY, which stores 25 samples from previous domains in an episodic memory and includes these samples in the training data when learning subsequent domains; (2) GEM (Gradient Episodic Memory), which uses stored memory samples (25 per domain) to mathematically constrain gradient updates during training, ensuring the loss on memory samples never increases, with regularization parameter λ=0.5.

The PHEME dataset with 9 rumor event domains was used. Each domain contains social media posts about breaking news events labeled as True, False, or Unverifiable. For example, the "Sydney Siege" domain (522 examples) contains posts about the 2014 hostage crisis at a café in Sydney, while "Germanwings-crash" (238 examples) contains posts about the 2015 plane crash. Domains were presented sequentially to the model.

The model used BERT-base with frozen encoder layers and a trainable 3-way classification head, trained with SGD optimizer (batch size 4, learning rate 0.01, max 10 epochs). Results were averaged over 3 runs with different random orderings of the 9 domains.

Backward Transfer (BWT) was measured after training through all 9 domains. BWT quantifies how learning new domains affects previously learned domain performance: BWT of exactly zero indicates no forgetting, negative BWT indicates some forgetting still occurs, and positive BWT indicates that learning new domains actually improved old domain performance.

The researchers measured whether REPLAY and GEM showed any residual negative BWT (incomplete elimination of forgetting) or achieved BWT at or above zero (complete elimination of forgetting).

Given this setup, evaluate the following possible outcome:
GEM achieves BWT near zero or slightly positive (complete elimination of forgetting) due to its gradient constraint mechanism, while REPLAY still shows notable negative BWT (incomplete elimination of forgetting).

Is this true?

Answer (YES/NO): NO